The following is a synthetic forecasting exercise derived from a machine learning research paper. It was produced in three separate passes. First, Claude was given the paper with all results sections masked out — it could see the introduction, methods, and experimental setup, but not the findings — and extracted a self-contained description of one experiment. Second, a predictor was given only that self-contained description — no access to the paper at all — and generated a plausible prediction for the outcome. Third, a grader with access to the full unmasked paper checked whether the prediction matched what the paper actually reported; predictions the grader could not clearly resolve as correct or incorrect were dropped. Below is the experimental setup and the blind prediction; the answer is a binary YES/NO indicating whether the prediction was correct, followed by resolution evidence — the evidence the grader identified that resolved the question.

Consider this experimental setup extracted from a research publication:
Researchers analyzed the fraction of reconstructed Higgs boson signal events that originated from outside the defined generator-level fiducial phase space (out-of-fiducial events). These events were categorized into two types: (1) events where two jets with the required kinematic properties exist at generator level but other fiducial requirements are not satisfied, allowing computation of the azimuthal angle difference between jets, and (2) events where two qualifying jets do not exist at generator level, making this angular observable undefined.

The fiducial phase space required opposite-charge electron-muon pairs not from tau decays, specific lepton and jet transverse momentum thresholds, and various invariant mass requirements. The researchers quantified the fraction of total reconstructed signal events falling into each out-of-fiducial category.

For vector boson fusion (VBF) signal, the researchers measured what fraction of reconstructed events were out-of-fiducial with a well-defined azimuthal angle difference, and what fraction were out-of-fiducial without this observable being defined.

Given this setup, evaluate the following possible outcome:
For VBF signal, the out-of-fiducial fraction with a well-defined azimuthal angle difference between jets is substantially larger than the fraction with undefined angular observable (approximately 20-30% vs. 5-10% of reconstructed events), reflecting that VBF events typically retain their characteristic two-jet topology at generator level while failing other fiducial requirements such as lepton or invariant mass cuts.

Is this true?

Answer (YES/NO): NO